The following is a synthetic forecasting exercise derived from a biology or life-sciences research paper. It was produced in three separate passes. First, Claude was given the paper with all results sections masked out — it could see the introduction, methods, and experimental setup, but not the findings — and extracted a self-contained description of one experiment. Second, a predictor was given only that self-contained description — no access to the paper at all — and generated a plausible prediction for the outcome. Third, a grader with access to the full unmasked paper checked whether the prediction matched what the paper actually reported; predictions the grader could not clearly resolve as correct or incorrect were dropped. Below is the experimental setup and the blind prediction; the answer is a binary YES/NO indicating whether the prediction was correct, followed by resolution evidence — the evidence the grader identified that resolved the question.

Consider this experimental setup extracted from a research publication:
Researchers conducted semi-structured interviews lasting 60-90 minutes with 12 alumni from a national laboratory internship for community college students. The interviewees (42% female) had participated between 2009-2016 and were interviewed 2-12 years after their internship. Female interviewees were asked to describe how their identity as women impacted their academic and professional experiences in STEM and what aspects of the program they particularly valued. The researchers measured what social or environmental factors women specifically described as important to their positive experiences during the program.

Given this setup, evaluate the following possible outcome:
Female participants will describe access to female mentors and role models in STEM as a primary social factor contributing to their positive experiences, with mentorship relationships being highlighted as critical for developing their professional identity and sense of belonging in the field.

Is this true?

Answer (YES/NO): NO